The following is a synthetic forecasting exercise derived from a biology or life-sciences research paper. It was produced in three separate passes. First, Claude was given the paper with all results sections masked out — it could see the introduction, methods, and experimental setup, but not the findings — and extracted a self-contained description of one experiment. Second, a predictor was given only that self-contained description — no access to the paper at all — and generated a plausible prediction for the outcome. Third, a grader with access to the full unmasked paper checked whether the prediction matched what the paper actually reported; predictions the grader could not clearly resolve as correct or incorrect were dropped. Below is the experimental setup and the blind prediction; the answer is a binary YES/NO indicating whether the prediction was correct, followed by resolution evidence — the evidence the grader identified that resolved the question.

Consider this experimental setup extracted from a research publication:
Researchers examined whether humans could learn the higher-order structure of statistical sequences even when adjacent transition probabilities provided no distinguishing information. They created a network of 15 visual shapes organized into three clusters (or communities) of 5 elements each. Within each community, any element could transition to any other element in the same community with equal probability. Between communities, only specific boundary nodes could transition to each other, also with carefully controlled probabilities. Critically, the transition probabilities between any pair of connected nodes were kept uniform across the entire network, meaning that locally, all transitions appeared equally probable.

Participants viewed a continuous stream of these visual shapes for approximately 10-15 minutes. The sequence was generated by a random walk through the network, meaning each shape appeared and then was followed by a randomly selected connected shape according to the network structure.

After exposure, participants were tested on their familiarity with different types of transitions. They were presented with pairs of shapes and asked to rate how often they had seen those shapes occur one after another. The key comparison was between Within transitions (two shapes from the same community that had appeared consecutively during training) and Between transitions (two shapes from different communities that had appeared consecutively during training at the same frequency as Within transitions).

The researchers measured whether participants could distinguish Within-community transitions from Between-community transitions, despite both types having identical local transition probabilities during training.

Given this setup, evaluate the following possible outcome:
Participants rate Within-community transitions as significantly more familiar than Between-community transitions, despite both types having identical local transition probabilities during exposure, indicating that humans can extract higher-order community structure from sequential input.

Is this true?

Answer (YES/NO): YES